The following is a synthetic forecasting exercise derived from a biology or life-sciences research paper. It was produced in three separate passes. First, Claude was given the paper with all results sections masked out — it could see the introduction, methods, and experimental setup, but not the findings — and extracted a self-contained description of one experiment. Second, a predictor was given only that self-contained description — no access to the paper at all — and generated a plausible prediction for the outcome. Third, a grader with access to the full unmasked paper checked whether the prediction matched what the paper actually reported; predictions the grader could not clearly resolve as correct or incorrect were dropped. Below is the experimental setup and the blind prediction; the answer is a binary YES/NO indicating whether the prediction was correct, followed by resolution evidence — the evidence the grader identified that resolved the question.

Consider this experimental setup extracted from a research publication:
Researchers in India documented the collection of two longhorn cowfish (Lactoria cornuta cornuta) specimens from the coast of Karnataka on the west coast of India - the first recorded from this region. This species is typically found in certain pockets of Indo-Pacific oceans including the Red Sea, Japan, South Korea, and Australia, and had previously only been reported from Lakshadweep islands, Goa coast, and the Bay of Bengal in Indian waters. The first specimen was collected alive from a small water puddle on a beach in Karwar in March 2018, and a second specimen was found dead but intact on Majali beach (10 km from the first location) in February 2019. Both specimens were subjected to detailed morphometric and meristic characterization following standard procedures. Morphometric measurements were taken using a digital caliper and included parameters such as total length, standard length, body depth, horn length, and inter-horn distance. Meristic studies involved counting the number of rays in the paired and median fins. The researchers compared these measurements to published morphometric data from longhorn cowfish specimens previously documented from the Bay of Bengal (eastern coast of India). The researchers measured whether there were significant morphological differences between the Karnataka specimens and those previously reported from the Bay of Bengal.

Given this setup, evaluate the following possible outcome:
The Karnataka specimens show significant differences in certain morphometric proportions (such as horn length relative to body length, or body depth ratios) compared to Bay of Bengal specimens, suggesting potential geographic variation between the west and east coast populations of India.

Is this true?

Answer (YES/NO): NO